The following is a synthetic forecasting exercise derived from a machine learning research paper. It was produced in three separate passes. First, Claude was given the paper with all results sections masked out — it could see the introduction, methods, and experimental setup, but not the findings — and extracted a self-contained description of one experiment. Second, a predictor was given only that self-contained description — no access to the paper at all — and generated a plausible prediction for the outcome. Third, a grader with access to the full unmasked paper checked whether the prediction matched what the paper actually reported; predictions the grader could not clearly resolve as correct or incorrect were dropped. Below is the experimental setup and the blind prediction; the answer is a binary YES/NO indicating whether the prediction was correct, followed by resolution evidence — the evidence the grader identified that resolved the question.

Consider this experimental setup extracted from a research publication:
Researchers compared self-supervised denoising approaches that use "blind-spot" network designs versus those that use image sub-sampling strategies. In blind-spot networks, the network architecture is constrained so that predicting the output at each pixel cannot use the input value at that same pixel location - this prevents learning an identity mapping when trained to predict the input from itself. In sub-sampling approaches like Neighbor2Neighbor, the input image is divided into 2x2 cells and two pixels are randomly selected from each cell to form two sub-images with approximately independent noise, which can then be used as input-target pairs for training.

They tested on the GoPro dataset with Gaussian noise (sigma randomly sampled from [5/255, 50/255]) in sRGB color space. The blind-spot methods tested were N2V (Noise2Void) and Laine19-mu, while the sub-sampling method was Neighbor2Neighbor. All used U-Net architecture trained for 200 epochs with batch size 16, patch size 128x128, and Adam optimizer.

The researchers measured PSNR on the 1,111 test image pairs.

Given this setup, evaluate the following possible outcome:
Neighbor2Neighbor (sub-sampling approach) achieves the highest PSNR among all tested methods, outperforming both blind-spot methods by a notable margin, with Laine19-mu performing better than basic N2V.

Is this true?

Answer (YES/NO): YES